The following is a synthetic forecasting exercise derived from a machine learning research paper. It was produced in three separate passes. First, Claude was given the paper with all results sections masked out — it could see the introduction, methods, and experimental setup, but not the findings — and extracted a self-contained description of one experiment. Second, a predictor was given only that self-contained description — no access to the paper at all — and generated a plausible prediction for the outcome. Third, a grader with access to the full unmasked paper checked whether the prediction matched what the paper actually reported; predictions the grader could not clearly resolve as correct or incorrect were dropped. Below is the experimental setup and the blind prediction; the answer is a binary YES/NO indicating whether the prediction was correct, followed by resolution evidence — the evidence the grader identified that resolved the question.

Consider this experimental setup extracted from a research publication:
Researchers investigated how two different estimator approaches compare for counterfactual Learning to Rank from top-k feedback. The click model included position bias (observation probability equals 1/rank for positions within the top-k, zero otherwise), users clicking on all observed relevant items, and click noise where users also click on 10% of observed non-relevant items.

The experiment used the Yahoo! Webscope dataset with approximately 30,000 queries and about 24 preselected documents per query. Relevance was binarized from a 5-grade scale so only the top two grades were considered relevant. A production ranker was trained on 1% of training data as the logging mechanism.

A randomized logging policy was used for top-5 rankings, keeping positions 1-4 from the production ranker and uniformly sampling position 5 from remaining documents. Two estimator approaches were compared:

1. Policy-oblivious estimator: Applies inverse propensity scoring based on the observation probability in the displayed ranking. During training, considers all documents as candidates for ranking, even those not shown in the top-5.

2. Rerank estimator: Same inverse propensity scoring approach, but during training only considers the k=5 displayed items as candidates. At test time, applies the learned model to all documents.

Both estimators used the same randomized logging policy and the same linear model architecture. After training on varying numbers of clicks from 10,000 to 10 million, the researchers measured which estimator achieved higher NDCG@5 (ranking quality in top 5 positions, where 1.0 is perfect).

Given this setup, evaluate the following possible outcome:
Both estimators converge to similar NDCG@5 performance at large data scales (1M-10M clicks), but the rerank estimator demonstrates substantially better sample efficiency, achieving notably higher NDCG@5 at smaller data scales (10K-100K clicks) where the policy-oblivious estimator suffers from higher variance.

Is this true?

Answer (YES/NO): NO